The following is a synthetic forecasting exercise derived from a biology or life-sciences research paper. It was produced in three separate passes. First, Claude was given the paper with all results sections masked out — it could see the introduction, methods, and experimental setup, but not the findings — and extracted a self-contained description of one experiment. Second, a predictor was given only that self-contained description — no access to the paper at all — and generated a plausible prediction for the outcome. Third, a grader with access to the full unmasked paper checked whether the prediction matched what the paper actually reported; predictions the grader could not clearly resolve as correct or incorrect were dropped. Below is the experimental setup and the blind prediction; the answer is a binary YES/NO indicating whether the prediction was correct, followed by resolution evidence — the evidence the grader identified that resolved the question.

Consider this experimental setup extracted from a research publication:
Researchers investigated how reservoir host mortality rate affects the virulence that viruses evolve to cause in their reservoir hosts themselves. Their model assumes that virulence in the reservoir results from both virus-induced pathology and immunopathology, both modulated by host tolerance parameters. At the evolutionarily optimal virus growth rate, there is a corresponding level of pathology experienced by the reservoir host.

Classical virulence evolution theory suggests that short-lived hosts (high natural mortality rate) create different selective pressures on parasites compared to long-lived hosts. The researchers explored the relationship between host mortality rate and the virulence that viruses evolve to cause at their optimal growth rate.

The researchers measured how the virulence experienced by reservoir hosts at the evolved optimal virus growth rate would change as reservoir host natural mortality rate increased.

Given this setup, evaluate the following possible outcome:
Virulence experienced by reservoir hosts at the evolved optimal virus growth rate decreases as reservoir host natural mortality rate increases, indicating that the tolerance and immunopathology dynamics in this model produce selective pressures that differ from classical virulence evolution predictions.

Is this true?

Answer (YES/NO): NO